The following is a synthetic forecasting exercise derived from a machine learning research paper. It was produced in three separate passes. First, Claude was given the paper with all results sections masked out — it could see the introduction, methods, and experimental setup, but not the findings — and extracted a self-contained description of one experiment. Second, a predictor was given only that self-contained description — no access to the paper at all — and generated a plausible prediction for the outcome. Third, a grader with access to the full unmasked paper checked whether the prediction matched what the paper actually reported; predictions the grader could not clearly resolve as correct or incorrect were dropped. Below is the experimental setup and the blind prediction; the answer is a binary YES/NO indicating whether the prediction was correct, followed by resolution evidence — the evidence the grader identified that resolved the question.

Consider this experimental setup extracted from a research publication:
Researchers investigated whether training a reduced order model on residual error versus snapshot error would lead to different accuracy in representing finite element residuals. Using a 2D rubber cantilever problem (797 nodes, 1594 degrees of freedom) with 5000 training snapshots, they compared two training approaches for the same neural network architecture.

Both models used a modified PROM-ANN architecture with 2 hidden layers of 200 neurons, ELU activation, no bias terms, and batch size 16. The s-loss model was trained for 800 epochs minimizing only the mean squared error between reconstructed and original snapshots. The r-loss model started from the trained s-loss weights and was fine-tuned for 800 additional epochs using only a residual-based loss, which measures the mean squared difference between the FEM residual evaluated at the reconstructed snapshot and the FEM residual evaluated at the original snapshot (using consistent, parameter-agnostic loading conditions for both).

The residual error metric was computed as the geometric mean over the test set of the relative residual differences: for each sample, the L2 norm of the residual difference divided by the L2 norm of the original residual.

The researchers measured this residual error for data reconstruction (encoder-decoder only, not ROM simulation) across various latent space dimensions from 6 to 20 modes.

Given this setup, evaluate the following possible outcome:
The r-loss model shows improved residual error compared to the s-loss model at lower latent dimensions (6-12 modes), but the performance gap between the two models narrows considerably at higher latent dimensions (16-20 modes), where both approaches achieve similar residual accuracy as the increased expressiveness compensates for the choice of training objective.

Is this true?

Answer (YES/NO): NO